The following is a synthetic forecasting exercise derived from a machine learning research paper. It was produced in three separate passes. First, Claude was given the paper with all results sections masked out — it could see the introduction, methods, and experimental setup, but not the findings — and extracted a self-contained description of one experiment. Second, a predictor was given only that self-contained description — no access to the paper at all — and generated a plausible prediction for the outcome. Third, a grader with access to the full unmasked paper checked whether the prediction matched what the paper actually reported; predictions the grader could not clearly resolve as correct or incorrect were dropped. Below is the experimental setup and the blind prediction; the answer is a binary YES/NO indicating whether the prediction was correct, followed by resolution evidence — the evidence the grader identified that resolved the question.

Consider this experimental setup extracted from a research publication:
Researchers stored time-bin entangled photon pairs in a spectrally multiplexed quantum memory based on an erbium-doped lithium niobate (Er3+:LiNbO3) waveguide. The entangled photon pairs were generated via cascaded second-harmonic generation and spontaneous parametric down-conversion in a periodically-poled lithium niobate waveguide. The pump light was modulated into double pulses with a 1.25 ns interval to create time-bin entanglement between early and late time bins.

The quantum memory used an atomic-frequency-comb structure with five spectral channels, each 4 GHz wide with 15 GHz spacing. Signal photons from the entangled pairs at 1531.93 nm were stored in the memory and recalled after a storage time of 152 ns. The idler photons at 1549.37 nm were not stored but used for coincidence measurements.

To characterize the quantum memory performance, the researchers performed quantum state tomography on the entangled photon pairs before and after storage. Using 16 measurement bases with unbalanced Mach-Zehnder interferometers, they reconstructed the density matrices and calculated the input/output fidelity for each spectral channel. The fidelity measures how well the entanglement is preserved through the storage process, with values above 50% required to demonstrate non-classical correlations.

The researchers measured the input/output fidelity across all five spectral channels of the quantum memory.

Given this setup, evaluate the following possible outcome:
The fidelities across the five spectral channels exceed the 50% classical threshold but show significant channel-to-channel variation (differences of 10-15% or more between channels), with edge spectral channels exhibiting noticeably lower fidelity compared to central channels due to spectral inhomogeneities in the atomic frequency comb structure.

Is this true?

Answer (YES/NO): NO